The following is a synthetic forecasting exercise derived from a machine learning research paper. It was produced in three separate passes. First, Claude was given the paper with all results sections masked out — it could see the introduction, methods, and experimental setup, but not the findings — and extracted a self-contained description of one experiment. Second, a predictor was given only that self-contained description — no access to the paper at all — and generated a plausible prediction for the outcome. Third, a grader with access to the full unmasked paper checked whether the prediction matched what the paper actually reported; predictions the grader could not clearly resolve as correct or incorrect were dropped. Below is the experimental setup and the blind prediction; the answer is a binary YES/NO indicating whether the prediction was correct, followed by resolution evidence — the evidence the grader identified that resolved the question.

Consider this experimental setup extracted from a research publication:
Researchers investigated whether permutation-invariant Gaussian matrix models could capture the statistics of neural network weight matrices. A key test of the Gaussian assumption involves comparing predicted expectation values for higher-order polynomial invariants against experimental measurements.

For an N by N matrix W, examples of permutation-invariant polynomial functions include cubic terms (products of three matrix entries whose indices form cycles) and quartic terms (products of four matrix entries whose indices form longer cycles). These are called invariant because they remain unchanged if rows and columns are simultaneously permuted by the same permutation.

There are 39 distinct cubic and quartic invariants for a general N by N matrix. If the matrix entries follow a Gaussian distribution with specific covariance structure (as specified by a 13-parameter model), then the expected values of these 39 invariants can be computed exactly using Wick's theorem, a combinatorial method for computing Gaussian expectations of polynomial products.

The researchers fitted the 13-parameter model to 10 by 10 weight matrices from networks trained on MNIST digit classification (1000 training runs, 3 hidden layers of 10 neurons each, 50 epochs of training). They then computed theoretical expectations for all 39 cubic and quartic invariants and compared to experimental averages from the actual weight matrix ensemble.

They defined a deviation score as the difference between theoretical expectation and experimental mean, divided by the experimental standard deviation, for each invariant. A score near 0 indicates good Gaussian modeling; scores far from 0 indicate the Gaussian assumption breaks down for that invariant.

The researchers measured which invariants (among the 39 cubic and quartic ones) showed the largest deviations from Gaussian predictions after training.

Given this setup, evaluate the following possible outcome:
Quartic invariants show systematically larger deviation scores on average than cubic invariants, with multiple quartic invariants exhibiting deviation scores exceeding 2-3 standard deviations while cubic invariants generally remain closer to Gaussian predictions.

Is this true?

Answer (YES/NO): NO